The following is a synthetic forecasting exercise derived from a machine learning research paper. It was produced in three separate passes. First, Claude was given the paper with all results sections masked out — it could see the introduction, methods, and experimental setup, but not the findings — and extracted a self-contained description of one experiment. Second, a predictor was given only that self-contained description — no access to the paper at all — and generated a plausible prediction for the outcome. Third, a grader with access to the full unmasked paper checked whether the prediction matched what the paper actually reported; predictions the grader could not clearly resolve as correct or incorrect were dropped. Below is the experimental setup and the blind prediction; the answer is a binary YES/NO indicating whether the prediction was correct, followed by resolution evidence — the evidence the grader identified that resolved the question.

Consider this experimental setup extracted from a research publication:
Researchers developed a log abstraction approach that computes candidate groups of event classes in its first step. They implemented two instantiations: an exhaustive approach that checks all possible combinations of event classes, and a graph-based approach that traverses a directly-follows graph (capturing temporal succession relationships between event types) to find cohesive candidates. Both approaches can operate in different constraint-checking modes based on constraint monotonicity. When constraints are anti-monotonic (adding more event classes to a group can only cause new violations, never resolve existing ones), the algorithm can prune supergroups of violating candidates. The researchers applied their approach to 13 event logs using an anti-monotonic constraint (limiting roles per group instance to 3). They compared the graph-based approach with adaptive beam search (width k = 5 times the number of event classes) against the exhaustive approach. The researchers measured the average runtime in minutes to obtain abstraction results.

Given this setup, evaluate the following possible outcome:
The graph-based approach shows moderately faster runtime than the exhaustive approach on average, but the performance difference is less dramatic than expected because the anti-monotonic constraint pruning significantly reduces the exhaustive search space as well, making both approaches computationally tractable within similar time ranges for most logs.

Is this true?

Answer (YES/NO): NO